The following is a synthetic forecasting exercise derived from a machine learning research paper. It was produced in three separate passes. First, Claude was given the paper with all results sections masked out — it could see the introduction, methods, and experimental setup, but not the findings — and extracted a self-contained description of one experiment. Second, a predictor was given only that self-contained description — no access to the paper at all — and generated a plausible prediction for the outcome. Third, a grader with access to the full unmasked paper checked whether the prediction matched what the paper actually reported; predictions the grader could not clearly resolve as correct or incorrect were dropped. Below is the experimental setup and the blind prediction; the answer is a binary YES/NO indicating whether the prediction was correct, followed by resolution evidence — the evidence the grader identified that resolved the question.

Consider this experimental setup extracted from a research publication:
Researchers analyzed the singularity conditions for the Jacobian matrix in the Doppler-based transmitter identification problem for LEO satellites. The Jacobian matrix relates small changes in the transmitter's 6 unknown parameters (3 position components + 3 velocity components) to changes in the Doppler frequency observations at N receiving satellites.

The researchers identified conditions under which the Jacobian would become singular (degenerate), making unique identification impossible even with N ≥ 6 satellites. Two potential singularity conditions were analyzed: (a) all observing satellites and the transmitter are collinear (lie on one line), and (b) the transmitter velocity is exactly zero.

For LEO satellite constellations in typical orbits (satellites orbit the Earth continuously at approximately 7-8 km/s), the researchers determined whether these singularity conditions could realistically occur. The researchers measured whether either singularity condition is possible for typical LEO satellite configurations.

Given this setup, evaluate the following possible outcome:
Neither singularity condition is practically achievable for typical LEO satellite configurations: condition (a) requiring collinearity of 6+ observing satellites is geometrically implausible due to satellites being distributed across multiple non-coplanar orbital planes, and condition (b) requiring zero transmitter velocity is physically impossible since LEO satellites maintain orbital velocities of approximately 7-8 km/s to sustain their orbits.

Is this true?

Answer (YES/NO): YES